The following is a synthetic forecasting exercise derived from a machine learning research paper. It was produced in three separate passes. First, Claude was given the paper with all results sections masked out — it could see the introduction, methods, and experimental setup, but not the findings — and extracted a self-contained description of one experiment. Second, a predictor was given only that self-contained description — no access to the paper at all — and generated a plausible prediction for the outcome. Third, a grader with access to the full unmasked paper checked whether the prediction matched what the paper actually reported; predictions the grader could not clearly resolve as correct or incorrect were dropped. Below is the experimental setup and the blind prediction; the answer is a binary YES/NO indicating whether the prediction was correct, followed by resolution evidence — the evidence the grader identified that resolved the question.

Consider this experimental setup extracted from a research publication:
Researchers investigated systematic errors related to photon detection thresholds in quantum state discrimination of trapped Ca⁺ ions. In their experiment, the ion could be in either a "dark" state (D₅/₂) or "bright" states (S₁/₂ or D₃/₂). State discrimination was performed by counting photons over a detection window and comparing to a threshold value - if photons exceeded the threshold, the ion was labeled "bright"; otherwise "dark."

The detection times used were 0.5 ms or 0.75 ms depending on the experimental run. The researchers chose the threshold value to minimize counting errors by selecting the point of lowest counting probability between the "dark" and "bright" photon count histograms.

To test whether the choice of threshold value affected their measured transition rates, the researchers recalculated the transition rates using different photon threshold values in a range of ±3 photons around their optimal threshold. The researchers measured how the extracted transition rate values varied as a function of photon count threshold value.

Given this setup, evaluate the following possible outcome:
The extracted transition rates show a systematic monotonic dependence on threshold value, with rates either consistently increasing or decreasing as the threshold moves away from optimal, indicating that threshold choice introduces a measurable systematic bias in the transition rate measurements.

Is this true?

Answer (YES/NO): NO